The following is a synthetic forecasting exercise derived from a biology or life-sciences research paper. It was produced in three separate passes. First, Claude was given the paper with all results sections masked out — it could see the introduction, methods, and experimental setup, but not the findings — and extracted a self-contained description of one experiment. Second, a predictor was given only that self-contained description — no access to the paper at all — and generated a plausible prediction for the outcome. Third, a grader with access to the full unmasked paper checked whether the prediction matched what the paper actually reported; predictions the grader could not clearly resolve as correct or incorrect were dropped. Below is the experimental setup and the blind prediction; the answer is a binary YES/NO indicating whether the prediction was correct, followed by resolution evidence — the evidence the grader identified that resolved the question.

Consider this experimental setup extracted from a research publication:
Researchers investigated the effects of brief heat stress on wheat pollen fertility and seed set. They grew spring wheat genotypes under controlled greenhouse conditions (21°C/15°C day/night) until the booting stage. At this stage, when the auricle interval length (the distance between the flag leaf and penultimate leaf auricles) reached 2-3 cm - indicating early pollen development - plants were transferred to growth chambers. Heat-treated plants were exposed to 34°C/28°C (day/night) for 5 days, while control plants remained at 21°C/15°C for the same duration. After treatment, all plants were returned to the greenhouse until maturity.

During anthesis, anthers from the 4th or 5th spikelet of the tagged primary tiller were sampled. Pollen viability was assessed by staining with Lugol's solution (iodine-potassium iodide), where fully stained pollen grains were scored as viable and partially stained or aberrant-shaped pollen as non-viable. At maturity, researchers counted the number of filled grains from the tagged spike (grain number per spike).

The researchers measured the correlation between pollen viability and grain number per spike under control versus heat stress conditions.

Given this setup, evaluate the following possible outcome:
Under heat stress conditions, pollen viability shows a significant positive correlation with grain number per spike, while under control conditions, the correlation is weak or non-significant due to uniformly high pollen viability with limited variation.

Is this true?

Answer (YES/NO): YES